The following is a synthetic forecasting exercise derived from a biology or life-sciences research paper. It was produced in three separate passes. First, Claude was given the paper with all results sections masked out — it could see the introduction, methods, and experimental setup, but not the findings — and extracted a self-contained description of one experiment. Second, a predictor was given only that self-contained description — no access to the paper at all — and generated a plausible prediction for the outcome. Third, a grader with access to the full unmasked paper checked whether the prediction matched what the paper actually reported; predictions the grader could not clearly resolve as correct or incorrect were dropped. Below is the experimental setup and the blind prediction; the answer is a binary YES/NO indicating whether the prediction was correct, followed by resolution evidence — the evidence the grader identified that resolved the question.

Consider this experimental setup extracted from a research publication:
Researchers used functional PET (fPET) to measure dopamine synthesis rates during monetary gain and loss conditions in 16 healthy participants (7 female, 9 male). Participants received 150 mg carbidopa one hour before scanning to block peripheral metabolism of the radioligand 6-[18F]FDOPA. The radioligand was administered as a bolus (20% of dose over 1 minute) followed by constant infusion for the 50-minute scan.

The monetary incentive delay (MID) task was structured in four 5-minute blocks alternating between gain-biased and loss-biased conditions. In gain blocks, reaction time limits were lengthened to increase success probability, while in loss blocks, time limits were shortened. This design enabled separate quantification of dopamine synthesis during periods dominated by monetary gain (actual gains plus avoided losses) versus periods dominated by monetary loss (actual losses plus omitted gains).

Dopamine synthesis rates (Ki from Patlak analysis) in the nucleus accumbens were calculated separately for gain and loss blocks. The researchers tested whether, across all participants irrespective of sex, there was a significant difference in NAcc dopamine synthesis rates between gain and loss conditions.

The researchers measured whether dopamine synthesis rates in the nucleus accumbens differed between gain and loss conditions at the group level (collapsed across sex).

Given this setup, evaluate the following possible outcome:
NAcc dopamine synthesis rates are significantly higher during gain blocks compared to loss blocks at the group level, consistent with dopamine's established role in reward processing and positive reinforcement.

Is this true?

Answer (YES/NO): NO